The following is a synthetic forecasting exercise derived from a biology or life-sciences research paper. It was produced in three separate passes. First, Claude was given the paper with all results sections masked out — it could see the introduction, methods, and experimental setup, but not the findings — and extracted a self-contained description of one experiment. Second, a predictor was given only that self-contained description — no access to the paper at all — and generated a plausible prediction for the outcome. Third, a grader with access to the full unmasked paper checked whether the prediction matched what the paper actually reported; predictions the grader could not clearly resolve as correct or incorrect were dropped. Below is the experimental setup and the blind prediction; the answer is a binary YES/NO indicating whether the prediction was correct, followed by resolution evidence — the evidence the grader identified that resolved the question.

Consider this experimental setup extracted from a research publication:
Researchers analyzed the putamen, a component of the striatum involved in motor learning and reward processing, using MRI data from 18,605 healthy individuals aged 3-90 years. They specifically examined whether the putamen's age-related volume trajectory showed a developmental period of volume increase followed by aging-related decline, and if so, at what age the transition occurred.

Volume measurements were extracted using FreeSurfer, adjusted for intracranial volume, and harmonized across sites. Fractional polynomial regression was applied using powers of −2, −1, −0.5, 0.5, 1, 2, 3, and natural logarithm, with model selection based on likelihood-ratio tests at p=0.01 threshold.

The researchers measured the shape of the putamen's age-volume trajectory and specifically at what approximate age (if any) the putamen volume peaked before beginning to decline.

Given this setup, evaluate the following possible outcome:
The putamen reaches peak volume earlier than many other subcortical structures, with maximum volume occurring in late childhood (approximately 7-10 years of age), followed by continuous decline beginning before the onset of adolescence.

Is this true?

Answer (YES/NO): NO